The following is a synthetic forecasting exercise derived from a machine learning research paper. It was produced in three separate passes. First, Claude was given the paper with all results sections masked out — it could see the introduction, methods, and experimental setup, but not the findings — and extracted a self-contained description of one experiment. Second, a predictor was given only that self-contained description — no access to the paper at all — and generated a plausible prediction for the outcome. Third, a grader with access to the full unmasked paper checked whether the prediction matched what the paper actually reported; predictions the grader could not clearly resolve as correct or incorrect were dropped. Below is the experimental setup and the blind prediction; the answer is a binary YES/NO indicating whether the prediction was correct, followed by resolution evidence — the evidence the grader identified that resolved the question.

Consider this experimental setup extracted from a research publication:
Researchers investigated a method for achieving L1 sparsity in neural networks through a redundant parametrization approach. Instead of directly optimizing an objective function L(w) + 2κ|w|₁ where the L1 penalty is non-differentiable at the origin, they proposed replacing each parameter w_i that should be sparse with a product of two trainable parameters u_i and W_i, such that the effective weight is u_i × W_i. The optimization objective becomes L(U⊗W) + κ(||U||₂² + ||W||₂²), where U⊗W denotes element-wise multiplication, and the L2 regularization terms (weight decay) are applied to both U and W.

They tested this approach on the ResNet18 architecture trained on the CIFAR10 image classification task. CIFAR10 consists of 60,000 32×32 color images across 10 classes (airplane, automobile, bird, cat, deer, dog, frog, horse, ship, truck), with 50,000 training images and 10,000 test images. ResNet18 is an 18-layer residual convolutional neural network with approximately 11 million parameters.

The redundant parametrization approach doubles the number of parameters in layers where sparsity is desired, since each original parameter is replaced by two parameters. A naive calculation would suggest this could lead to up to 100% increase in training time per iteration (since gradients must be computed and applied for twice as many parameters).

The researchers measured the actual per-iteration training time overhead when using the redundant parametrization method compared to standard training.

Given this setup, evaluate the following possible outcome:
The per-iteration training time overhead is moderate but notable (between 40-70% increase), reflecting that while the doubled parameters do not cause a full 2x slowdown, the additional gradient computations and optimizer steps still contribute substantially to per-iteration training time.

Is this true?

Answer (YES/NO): NO